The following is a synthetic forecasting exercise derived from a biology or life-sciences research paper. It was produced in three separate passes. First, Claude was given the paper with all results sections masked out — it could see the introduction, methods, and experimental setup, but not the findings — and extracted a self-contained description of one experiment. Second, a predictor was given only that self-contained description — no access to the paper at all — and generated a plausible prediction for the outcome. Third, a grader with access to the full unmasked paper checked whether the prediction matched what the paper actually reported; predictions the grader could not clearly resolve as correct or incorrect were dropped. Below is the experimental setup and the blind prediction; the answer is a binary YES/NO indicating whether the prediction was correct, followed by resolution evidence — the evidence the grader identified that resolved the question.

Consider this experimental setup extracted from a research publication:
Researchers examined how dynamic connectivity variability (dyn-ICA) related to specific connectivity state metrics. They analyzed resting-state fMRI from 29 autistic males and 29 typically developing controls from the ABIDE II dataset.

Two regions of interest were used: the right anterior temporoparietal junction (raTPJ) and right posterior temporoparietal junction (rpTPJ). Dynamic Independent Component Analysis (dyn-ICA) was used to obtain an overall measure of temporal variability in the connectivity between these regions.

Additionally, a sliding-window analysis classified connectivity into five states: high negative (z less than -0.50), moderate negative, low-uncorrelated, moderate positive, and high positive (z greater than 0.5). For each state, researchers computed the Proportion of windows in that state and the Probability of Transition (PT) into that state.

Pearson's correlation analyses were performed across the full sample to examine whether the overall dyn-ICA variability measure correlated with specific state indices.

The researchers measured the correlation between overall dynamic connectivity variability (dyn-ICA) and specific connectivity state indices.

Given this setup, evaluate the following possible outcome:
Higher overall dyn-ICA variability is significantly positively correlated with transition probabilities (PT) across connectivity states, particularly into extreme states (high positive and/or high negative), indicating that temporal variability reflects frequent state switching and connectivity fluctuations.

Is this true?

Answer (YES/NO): NO